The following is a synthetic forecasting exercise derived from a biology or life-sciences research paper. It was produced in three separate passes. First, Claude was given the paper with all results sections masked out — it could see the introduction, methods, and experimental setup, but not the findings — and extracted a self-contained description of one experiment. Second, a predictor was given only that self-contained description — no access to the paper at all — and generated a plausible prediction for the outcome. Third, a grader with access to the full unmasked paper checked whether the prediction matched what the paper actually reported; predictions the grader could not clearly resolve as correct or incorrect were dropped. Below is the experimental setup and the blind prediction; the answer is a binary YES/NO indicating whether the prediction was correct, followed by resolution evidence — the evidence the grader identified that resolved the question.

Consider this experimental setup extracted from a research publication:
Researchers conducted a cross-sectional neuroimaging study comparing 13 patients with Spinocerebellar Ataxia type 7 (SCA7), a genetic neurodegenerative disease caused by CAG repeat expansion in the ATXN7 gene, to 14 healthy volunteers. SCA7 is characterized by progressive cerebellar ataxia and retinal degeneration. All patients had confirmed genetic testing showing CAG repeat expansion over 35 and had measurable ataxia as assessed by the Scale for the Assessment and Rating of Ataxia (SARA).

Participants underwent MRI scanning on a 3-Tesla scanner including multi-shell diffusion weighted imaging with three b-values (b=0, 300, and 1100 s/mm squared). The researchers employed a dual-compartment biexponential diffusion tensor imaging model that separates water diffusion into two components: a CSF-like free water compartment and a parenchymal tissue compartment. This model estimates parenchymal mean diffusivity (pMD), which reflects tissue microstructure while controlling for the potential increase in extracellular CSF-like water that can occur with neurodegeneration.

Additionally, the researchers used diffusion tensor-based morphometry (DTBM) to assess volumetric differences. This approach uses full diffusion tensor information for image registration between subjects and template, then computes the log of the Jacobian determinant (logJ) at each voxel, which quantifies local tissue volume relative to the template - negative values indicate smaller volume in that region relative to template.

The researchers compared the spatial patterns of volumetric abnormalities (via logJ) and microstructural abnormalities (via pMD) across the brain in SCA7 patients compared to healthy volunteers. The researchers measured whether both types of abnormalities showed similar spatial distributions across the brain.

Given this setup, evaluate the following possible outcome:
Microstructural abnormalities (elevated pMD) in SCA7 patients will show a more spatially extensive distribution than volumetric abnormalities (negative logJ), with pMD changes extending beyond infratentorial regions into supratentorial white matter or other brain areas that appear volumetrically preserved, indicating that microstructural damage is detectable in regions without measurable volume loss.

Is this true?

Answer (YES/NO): YES